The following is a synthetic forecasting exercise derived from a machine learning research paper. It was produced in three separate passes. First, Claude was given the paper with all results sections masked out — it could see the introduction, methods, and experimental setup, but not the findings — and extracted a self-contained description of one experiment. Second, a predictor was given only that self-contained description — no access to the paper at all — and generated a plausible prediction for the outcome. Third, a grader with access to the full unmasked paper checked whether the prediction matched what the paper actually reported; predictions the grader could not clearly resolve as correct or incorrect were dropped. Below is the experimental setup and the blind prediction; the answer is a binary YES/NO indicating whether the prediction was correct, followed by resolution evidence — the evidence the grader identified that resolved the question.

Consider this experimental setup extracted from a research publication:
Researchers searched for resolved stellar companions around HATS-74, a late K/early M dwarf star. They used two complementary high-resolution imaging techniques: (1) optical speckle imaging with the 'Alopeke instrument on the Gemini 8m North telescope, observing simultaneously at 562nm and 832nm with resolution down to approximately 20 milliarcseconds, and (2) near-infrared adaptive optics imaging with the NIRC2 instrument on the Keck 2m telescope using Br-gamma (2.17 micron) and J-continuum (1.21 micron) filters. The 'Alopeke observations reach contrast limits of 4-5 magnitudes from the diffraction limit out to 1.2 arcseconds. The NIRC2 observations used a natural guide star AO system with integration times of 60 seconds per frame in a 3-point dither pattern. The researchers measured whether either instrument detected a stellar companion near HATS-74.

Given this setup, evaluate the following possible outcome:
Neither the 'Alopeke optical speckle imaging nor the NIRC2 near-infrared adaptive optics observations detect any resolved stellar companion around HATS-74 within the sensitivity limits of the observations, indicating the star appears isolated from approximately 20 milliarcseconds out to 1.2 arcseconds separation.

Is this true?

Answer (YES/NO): NO